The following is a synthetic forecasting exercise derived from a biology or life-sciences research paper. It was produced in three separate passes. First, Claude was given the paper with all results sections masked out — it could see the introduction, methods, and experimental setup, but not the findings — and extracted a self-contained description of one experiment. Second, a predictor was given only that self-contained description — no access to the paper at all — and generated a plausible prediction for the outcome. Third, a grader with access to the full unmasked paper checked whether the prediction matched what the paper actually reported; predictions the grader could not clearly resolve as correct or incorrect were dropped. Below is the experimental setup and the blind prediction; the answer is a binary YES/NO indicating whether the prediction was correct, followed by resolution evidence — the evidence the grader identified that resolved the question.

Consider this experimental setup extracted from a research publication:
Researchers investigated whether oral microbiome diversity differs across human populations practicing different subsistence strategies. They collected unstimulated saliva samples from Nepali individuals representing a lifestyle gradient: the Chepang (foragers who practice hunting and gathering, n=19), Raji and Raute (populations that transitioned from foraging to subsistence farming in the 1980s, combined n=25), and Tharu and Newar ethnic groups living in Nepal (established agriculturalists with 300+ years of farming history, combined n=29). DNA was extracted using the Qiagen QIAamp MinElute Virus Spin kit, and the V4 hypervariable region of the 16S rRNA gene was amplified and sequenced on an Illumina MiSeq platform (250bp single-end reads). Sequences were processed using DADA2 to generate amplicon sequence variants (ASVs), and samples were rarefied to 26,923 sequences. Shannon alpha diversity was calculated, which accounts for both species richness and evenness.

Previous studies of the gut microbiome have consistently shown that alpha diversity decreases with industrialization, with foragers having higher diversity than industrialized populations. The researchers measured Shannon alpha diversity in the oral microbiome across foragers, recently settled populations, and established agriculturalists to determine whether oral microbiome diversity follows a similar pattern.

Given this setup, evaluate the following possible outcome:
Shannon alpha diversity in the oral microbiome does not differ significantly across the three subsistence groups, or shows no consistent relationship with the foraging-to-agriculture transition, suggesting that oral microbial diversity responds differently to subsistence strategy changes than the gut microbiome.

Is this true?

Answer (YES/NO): NO